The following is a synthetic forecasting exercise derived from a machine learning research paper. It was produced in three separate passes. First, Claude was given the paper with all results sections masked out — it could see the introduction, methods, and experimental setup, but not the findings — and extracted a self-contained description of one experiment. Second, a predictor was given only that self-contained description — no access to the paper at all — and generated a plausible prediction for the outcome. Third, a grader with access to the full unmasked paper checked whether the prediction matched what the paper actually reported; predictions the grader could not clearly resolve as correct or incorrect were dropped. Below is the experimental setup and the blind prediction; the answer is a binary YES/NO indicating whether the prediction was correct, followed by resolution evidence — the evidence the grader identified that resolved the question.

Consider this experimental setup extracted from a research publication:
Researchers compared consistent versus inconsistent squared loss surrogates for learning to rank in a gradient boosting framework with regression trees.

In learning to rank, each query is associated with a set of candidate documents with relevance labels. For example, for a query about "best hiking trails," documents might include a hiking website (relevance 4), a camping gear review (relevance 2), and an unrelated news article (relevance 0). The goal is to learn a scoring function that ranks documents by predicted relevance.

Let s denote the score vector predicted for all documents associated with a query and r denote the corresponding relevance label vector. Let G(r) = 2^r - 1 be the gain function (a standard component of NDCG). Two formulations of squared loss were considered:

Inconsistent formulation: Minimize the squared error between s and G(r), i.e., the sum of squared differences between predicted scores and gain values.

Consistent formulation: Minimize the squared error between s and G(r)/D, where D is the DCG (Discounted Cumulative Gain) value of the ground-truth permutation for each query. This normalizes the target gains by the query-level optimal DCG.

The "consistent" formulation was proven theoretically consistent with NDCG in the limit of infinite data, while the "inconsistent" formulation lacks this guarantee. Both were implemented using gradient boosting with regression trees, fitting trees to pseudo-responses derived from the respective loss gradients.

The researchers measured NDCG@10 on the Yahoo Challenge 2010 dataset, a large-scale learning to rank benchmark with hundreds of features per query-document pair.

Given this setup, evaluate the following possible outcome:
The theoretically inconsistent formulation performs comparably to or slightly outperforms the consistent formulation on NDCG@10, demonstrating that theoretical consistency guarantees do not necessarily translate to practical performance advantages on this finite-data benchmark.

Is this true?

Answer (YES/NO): YES